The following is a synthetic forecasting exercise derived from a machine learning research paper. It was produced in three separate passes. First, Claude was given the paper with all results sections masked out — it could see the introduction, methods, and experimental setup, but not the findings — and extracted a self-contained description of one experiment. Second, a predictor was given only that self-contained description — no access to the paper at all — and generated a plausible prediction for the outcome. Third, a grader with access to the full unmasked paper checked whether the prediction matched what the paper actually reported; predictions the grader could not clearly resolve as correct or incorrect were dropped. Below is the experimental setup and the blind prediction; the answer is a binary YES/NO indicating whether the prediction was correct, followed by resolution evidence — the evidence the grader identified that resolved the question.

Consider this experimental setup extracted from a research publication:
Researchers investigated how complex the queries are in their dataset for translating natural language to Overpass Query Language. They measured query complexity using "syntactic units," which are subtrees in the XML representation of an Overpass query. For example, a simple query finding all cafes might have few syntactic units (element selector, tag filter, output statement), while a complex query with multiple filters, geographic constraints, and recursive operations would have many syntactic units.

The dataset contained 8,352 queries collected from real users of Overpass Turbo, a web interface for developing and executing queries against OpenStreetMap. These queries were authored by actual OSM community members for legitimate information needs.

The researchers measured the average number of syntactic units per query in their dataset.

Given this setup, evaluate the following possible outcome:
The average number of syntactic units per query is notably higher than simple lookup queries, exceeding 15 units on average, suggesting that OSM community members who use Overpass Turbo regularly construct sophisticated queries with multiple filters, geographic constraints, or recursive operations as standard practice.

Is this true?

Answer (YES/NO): NO